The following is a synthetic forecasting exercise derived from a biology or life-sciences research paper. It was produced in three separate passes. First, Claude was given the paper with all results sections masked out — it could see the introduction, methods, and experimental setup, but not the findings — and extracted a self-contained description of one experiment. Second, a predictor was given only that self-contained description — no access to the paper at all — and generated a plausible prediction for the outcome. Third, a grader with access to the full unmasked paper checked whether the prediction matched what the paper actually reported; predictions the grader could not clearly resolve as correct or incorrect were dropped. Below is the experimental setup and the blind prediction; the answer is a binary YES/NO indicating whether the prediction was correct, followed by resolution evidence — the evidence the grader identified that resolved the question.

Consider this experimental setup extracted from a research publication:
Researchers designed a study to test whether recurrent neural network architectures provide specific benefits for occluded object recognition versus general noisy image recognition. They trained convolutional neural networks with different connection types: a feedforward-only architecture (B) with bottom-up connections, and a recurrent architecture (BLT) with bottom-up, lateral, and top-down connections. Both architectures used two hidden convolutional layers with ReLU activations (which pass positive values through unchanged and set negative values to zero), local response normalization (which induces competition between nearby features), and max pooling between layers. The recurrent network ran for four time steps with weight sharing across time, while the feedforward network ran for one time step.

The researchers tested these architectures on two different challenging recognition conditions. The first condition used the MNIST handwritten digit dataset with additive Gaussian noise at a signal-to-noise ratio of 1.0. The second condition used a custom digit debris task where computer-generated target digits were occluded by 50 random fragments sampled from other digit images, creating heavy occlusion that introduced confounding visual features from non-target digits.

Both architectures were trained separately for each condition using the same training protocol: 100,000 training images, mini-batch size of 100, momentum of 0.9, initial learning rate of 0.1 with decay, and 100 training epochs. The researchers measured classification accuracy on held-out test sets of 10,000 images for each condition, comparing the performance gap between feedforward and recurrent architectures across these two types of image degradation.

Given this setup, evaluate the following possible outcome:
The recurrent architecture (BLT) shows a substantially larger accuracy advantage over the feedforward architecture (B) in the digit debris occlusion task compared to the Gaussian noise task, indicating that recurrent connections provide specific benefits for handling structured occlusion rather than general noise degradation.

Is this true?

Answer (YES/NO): NO